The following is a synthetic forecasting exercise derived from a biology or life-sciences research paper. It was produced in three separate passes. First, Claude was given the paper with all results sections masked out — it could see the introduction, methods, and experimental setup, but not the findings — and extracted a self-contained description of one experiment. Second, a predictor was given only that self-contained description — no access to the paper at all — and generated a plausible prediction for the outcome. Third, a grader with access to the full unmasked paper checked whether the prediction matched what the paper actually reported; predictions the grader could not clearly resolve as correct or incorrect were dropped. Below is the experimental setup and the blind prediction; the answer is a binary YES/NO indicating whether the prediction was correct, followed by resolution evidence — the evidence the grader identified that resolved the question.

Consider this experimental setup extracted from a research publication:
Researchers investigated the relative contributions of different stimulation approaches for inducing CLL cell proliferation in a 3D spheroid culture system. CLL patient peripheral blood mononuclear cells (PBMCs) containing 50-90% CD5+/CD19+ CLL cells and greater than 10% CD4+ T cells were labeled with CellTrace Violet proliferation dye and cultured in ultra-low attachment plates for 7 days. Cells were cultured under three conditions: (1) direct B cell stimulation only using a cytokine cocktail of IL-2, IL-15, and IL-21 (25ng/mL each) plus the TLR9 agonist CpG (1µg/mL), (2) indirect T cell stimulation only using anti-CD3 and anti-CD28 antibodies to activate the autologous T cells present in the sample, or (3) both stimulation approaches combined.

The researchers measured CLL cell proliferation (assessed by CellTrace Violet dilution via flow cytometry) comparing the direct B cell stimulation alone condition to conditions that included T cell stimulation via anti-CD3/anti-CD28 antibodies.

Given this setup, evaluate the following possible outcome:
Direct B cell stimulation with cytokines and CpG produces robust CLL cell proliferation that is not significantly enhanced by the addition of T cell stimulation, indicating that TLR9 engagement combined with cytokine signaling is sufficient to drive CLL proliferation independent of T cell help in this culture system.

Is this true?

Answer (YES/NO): NO